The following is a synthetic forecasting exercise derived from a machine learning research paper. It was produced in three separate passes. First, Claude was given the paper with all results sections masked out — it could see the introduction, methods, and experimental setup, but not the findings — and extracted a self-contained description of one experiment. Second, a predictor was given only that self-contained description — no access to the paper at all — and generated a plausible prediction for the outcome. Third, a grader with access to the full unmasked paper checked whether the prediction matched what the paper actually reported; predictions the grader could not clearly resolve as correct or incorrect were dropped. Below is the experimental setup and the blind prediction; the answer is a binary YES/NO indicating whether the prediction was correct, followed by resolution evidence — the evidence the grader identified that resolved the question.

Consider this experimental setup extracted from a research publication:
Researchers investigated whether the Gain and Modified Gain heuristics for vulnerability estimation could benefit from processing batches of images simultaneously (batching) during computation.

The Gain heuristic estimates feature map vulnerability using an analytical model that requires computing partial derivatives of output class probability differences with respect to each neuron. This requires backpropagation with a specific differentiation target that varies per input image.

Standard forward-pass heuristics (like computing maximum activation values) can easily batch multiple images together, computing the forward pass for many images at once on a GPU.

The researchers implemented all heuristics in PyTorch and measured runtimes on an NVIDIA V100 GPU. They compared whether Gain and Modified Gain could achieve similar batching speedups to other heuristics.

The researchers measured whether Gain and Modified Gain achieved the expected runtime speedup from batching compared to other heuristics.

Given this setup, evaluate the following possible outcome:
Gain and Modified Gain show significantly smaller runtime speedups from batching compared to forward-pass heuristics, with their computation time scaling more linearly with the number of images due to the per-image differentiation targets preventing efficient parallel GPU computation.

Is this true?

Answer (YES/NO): YES